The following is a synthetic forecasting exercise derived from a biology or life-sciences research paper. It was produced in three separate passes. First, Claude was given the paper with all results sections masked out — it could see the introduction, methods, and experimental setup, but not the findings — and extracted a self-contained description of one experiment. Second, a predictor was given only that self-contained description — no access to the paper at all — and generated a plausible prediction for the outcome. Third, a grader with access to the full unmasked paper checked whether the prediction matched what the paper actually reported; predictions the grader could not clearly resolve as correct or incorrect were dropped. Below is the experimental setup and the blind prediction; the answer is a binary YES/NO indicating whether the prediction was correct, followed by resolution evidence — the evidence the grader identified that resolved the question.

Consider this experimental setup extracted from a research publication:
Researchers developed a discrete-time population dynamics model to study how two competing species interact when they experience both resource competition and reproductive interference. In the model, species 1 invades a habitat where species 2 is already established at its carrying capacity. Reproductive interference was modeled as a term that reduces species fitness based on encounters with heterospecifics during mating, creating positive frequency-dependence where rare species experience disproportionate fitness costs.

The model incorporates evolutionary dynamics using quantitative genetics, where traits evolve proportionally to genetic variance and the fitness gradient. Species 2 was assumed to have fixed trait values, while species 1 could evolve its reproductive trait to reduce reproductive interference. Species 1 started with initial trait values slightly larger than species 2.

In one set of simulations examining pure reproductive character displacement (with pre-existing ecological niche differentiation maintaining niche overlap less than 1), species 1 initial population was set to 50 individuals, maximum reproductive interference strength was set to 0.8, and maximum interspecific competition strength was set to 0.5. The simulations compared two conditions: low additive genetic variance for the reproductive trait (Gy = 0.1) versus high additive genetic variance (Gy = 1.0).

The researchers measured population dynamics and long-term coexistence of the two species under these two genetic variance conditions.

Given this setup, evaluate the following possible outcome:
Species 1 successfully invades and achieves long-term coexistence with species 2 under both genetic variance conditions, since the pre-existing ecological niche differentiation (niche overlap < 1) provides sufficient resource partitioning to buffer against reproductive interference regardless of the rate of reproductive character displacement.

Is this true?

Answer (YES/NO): NO